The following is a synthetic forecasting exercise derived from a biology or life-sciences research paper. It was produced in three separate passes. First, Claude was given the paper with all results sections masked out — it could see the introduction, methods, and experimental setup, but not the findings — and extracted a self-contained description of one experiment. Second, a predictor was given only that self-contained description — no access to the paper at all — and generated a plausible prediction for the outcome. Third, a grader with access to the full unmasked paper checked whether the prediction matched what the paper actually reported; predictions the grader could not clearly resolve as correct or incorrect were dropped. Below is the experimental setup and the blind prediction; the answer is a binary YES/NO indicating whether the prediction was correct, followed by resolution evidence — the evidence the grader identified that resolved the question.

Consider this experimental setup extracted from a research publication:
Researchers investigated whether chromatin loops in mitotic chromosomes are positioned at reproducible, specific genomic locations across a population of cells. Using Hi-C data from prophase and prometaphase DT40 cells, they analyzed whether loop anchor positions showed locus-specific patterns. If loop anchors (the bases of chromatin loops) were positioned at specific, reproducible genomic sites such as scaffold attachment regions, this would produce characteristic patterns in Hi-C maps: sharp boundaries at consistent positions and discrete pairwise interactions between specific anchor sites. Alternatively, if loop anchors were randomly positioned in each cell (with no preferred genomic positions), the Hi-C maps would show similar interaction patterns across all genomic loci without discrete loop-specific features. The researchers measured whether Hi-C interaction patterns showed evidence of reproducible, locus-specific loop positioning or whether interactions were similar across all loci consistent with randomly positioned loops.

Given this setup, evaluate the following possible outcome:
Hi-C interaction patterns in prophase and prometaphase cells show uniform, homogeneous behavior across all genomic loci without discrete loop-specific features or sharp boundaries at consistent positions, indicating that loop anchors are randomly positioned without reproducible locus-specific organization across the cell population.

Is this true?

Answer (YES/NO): YES